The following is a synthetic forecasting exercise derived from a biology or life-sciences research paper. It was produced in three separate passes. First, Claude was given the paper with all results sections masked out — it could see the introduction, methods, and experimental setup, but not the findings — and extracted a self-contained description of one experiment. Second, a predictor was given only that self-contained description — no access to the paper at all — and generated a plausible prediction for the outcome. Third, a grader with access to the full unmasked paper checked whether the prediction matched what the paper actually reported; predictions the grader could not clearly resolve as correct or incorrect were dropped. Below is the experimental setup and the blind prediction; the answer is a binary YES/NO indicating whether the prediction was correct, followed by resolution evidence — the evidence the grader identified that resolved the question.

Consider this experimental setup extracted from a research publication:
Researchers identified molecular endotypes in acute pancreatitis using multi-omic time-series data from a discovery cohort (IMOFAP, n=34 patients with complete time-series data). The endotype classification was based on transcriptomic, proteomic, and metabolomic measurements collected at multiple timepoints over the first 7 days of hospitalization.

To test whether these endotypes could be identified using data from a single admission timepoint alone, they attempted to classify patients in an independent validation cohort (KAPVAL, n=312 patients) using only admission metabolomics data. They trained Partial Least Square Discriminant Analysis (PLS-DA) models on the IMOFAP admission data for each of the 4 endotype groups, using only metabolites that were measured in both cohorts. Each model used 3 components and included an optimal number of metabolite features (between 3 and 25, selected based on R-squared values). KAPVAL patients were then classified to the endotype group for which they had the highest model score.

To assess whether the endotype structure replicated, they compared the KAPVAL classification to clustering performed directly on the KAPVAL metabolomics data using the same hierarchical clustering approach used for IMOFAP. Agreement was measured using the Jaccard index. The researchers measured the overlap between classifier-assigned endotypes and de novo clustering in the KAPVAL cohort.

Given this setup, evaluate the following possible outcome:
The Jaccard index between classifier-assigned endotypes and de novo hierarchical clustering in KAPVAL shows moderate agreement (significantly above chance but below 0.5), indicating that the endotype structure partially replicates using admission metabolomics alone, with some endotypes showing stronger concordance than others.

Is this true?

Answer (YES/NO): NO